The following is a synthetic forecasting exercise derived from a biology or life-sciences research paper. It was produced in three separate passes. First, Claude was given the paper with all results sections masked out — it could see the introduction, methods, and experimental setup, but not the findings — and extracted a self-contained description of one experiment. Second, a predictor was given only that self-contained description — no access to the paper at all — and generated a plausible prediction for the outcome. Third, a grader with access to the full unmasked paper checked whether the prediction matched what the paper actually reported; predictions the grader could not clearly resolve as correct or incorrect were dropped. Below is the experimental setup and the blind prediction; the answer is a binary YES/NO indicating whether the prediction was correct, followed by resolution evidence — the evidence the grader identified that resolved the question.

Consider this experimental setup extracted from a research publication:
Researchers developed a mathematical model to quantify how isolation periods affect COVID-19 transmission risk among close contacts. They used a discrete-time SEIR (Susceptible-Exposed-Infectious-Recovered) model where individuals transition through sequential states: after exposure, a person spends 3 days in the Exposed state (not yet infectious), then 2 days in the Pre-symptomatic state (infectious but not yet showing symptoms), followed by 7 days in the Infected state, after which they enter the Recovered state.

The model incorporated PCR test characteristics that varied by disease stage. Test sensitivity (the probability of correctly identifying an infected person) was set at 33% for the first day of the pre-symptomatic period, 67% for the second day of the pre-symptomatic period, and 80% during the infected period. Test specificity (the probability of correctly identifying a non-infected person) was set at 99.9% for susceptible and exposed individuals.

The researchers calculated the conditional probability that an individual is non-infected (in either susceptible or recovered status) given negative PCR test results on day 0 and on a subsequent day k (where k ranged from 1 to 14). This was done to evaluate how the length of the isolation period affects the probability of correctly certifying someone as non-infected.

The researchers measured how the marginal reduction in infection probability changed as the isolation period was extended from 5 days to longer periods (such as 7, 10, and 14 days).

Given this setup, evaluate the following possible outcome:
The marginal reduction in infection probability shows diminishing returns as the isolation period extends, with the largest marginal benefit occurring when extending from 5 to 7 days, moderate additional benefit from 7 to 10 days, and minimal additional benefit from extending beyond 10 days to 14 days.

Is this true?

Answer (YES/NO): NO